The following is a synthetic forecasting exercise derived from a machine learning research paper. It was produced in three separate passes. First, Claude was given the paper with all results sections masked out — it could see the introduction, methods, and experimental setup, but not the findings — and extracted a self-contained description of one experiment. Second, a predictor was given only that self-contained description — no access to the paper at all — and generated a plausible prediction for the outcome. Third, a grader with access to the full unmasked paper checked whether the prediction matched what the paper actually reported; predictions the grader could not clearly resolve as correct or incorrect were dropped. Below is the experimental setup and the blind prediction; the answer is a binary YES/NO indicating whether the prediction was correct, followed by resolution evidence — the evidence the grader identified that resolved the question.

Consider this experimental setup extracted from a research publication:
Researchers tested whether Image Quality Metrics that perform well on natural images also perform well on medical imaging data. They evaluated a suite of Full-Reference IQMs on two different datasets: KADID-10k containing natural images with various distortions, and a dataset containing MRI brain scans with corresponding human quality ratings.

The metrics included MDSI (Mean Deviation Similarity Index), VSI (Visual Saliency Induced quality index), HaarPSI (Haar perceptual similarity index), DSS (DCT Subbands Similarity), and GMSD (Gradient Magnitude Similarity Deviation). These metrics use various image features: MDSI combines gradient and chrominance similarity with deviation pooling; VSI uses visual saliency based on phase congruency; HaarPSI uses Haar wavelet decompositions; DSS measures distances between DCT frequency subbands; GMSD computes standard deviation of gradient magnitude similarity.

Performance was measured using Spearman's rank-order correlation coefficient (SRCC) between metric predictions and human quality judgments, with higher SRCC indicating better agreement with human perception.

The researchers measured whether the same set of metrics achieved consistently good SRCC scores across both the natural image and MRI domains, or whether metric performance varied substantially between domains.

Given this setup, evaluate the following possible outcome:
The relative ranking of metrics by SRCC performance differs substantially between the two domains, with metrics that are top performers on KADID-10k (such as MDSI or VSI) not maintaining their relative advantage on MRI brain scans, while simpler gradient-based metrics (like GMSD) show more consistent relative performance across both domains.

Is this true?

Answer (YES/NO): NO